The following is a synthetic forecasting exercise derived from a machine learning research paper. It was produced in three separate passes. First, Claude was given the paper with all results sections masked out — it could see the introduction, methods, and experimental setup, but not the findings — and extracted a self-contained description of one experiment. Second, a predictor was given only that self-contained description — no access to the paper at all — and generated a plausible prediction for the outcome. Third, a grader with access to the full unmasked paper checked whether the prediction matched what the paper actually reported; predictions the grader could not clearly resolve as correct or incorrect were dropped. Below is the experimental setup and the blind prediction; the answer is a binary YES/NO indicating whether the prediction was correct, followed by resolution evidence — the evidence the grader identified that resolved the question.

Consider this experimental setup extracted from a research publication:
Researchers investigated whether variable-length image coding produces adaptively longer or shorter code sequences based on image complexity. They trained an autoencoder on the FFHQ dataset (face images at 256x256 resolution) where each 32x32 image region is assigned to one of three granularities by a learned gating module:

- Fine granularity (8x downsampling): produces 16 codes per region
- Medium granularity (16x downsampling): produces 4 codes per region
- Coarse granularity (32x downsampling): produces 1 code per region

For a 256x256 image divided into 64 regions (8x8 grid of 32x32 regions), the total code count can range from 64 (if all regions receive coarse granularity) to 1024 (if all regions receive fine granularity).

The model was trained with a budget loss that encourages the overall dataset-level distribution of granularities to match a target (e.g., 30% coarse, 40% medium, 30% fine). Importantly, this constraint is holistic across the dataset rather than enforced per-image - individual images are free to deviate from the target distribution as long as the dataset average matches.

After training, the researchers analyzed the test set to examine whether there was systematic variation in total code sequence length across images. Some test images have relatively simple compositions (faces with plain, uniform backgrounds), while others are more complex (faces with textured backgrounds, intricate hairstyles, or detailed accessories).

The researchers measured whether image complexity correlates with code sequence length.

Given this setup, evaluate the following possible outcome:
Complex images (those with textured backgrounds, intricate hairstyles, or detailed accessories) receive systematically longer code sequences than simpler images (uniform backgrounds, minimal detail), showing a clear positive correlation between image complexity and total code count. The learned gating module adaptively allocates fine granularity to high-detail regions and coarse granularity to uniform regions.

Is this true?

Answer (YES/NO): YES